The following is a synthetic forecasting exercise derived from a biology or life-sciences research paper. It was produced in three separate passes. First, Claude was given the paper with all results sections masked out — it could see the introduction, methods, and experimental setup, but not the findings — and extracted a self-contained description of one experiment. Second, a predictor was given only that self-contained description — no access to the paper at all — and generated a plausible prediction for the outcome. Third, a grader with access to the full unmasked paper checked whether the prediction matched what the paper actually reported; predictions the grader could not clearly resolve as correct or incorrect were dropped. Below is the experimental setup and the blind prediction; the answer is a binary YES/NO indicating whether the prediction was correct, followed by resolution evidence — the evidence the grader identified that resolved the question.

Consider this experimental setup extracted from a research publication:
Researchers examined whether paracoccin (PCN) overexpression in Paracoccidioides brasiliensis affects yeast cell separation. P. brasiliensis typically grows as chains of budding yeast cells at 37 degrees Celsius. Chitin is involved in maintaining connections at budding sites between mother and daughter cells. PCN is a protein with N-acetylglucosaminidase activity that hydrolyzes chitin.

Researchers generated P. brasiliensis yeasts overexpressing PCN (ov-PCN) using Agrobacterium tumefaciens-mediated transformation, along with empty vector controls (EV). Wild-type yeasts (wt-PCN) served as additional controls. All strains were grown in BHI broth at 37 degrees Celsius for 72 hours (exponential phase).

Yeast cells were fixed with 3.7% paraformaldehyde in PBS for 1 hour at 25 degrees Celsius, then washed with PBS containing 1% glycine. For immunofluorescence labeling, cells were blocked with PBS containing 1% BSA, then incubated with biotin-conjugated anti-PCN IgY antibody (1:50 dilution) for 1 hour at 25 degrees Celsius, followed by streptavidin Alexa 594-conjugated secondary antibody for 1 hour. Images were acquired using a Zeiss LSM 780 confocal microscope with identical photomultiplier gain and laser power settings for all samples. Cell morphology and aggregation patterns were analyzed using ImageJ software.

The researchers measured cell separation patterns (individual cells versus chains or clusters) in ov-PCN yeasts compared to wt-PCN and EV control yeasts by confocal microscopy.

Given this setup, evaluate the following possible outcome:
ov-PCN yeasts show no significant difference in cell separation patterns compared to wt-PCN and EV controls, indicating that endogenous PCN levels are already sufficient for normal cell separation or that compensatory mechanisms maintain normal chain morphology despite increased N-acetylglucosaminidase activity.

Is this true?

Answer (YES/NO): NO